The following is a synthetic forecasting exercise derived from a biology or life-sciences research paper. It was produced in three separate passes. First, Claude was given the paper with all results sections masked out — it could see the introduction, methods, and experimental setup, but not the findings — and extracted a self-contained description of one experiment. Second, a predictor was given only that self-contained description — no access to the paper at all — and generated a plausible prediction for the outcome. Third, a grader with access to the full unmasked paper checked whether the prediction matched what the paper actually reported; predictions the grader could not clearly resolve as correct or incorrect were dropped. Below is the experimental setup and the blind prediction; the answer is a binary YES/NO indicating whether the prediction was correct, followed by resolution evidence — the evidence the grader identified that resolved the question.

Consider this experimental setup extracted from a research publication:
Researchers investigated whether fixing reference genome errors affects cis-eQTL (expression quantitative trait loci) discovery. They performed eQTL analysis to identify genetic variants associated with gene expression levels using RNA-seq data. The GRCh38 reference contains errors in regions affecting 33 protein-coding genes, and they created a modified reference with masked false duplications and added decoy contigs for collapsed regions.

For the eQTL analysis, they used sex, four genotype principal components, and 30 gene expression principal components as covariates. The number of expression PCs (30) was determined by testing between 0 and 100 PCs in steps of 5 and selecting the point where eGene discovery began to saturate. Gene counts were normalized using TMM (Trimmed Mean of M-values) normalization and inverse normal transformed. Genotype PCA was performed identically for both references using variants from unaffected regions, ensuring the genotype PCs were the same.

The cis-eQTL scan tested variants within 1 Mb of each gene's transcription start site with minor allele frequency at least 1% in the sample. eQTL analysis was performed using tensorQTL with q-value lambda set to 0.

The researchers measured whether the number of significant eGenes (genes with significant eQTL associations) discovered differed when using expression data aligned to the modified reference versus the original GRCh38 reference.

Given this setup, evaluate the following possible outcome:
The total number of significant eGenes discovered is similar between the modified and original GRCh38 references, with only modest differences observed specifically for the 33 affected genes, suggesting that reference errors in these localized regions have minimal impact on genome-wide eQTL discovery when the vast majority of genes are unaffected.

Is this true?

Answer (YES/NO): NO